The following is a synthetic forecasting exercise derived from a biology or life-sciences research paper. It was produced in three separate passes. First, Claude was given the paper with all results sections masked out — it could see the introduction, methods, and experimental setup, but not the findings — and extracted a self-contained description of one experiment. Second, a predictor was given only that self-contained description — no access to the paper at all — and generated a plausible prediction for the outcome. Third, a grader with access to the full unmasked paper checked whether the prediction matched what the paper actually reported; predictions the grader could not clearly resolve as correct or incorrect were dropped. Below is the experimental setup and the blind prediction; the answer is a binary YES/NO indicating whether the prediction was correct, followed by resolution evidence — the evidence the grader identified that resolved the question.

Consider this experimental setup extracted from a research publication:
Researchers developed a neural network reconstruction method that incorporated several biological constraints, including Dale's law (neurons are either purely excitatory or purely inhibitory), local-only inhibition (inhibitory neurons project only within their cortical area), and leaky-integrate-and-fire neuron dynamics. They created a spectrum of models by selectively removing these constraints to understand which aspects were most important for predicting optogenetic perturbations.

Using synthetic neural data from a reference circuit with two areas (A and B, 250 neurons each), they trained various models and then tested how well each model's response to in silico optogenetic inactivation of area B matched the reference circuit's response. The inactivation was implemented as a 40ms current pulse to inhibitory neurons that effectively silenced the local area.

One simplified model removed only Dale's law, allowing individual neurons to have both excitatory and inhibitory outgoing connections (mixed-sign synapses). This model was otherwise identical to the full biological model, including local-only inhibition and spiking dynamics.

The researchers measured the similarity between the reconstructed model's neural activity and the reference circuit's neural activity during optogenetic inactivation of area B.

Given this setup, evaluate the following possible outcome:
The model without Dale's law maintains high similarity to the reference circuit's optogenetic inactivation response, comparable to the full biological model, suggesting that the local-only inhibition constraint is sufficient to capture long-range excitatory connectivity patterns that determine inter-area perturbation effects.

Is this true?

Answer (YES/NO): NO